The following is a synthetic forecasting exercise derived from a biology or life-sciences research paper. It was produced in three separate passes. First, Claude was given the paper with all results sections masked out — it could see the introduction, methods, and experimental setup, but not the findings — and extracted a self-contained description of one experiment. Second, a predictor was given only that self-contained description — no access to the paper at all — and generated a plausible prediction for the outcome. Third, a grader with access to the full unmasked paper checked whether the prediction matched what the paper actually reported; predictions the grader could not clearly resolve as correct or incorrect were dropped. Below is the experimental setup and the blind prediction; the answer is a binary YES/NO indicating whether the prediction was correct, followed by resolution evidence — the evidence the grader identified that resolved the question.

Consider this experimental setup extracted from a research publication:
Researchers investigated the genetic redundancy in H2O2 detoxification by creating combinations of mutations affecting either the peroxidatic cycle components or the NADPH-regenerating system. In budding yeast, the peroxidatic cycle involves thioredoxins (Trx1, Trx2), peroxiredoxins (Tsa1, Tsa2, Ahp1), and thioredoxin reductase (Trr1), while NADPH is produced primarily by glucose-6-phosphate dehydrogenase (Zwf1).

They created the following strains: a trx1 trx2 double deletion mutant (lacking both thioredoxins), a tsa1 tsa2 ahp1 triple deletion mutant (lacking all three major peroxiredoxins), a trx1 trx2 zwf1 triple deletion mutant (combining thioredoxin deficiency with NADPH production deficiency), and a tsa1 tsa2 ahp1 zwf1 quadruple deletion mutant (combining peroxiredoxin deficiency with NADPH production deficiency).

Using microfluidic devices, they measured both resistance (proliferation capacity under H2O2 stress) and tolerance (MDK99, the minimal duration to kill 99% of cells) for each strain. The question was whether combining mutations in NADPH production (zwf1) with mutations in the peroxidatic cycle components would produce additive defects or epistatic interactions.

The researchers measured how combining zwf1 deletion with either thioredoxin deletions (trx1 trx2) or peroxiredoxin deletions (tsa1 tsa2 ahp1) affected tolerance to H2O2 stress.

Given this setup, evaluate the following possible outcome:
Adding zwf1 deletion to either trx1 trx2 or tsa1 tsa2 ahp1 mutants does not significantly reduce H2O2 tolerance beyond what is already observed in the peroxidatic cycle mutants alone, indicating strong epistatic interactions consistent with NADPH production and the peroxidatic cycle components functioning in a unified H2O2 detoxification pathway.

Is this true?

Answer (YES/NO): NO